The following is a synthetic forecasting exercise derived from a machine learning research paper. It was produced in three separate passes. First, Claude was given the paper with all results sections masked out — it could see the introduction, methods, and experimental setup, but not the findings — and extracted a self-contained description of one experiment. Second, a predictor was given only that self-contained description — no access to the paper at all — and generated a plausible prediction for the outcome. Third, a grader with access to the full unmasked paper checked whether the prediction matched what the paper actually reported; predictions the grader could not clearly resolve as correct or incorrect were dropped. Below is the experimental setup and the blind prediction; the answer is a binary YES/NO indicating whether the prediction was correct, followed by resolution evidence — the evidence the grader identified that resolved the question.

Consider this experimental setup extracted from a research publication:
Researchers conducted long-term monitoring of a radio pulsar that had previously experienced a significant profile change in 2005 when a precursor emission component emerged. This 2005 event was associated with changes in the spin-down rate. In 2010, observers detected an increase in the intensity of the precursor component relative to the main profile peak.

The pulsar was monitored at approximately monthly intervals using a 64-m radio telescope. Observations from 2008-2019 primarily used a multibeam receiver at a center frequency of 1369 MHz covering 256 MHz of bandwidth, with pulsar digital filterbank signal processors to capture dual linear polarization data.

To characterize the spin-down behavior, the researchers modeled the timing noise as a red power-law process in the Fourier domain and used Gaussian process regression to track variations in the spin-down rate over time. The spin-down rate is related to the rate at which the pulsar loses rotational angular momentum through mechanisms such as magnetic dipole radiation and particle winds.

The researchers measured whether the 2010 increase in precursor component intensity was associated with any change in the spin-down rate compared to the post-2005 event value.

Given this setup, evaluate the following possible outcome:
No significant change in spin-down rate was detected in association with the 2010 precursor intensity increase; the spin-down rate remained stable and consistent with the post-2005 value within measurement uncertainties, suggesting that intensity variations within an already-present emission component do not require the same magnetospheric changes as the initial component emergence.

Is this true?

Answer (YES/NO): YES